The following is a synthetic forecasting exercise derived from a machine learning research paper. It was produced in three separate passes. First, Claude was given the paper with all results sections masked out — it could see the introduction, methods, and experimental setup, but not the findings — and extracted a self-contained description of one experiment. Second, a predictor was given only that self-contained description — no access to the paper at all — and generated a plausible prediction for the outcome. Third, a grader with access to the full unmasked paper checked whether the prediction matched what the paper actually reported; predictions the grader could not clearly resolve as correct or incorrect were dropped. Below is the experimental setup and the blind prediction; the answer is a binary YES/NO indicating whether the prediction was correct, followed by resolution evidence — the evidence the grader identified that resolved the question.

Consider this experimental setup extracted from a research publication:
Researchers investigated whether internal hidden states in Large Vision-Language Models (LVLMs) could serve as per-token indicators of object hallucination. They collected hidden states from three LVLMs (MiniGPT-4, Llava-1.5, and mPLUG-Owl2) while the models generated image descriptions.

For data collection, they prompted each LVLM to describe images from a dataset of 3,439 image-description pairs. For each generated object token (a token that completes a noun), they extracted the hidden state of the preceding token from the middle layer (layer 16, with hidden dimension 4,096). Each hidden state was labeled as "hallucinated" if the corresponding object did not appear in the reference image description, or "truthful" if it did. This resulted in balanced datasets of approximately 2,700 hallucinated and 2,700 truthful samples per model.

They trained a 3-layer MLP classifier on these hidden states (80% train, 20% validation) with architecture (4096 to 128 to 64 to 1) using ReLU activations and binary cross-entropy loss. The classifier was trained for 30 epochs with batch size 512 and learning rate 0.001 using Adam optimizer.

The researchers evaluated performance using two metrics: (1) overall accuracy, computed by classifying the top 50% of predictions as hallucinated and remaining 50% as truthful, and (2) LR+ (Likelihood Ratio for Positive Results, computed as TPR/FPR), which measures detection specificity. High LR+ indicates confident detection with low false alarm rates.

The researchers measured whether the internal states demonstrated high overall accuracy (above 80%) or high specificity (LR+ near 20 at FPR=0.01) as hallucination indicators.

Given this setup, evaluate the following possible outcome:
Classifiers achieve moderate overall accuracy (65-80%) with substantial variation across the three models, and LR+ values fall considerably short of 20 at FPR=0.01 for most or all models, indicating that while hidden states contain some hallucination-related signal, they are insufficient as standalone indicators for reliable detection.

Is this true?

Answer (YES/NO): NO